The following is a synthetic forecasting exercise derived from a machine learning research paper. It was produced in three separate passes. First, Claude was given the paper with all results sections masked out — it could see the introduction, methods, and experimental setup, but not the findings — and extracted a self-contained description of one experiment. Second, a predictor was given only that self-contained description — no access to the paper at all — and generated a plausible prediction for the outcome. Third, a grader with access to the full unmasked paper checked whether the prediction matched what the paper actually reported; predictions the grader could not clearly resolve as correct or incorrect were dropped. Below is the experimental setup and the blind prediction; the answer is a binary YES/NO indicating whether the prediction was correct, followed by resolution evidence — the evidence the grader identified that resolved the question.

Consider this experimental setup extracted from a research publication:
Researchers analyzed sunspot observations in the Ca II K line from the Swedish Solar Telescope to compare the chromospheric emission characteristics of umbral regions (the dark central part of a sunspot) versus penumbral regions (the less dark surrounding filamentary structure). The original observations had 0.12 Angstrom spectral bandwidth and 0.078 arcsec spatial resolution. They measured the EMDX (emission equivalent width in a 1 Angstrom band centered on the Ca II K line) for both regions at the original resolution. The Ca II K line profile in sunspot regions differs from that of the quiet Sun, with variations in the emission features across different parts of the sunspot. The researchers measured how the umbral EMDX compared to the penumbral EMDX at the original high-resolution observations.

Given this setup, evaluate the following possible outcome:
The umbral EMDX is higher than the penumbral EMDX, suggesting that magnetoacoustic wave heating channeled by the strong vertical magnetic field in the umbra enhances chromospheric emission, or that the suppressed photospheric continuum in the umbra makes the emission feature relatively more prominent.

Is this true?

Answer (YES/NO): YES